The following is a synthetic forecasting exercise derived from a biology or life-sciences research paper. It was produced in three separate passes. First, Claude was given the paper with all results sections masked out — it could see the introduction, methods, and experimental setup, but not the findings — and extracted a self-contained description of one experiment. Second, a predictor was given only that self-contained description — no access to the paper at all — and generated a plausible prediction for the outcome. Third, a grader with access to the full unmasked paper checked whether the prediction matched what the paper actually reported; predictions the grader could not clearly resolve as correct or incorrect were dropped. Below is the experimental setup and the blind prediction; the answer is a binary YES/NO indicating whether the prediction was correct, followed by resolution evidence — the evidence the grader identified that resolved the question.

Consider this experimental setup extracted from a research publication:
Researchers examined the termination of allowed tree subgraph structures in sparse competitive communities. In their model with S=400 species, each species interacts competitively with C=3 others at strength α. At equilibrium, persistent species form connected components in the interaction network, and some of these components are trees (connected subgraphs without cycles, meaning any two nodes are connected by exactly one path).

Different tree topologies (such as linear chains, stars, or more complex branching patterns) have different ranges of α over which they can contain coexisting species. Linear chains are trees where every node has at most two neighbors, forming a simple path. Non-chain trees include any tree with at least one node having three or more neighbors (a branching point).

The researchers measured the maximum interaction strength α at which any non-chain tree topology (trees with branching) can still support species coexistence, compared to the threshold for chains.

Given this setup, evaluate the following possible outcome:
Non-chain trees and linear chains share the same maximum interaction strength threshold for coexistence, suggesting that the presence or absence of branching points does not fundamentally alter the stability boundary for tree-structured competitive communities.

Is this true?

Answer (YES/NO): NO